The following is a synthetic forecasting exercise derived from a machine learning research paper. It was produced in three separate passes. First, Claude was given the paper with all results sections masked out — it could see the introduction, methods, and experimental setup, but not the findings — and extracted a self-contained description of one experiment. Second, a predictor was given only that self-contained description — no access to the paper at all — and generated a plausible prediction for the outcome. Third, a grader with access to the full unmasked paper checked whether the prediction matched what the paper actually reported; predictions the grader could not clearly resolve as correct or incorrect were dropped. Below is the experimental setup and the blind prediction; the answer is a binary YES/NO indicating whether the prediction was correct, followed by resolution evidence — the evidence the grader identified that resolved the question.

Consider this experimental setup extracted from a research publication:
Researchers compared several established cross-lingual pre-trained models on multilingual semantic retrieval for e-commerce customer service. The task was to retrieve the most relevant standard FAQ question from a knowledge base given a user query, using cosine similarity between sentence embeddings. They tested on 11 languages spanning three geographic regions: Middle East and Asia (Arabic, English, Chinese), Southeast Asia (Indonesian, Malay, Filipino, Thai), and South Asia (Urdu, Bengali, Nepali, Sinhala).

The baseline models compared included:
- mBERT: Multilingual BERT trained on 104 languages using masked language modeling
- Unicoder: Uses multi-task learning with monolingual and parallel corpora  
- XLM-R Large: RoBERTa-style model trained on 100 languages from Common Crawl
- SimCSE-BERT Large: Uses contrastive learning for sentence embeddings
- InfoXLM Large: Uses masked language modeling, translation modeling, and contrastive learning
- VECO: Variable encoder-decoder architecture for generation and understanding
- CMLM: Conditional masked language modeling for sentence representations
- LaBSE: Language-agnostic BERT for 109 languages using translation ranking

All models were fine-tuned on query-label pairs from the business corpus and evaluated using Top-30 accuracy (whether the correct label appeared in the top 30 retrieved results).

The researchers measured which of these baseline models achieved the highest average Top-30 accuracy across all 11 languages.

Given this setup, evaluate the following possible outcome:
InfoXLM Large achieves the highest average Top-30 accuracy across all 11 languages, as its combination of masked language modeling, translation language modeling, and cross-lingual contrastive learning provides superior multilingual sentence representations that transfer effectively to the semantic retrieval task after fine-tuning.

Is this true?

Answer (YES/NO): NO